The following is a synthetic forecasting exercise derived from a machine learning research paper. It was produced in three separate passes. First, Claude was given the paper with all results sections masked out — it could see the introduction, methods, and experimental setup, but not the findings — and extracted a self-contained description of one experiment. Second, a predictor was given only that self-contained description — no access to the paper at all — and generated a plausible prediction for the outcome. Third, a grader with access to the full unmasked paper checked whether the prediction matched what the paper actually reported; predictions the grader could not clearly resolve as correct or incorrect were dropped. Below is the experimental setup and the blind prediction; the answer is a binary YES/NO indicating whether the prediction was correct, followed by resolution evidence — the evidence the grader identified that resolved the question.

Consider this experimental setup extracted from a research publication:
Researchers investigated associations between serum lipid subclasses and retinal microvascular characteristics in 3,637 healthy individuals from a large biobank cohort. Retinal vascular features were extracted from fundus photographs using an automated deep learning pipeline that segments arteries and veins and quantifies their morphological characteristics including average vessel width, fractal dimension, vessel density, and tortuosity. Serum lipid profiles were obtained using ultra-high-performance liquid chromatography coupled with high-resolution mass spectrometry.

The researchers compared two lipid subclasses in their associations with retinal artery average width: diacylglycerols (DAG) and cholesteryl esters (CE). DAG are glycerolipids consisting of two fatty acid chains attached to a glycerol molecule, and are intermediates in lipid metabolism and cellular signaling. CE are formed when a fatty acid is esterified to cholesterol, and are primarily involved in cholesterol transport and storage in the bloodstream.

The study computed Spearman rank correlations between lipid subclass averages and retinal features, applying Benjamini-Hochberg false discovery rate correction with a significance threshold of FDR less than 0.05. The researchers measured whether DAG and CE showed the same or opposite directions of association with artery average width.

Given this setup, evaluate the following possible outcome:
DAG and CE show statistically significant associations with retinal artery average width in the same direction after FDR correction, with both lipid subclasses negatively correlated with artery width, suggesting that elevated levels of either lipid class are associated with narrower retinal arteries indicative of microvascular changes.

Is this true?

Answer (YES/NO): NO